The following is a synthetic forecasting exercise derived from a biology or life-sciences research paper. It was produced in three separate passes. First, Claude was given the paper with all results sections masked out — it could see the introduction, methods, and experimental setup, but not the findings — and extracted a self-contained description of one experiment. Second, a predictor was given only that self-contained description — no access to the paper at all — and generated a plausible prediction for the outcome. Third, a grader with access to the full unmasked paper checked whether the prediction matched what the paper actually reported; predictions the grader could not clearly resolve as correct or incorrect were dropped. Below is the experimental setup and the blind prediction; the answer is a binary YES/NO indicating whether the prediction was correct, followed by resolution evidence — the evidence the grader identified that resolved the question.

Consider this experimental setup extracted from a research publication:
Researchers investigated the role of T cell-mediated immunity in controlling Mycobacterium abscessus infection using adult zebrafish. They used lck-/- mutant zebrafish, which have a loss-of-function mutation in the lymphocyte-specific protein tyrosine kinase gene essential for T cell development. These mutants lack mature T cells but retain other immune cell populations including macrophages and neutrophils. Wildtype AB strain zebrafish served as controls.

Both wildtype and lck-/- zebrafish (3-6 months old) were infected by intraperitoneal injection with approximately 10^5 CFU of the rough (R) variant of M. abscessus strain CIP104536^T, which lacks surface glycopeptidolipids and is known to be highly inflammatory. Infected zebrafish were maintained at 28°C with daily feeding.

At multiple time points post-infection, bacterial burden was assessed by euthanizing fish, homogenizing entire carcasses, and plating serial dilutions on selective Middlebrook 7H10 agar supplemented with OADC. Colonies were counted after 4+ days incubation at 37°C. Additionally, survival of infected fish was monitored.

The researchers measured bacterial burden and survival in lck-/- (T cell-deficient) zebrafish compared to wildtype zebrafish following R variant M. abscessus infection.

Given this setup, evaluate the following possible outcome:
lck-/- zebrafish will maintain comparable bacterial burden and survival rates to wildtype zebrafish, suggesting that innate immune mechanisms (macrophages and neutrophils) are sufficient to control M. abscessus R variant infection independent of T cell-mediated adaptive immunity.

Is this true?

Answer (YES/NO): NO